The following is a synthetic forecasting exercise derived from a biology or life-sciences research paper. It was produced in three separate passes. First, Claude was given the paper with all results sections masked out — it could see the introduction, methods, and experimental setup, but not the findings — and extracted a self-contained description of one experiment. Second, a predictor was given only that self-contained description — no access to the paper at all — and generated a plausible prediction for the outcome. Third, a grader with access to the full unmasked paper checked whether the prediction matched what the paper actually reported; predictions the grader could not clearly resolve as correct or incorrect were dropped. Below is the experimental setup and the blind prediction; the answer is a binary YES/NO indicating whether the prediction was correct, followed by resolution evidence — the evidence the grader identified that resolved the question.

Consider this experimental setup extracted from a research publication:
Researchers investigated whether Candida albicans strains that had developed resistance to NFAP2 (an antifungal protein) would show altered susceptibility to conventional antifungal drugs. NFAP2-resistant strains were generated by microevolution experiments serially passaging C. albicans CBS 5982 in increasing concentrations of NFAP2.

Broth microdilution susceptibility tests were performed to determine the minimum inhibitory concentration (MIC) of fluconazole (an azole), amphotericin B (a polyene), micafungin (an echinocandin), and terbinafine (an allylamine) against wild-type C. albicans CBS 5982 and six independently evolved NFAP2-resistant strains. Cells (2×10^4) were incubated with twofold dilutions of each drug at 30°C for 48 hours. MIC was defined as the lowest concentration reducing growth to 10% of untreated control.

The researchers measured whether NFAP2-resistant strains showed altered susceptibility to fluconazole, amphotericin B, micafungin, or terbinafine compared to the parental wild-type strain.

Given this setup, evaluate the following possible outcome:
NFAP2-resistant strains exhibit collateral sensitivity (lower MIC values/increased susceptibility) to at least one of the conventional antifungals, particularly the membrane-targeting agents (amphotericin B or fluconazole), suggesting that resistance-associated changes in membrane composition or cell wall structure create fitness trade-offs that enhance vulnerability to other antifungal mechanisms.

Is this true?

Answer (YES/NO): YES